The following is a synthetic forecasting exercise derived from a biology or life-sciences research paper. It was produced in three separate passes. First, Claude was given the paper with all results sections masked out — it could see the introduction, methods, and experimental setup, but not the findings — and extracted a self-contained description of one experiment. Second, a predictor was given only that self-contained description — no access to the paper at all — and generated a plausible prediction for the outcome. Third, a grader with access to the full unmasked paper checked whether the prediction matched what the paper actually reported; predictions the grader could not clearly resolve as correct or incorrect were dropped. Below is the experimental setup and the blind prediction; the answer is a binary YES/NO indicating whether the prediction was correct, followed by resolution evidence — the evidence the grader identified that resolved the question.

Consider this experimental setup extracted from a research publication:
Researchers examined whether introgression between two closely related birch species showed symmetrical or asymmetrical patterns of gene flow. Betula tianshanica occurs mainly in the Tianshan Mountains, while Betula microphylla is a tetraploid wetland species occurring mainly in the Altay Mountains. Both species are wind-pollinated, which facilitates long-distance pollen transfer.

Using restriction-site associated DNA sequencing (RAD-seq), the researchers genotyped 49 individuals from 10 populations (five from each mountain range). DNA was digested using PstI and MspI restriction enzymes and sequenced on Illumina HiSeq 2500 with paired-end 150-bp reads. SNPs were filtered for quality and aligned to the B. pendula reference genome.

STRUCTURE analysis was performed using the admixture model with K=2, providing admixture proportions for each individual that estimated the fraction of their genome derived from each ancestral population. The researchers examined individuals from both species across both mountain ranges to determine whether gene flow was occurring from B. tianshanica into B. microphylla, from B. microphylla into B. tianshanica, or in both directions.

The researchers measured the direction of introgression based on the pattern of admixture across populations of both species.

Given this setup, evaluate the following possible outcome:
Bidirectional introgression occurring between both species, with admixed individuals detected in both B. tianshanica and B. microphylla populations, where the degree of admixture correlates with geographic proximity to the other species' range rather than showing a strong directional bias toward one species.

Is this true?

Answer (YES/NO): NO